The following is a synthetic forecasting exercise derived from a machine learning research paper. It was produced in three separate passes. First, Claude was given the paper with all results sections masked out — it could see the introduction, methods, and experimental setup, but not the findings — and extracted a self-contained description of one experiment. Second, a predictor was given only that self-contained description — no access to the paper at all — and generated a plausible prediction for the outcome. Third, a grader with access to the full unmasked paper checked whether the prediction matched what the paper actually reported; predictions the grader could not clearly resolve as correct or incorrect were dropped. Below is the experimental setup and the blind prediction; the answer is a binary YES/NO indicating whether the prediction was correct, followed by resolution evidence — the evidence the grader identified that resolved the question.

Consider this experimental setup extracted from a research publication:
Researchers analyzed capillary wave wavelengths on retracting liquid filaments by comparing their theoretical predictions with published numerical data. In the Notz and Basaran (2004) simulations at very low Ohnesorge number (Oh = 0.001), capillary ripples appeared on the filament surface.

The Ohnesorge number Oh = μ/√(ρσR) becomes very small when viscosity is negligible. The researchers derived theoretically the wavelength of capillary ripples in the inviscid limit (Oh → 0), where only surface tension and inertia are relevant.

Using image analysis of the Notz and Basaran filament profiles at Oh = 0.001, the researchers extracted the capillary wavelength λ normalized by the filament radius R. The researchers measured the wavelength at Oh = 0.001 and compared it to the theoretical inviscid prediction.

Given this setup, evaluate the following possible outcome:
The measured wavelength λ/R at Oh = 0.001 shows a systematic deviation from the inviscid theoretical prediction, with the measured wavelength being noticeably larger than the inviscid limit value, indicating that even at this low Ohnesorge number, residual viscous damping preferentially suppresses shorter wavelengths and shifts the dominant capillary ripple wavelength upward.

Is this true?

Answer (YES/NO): NO